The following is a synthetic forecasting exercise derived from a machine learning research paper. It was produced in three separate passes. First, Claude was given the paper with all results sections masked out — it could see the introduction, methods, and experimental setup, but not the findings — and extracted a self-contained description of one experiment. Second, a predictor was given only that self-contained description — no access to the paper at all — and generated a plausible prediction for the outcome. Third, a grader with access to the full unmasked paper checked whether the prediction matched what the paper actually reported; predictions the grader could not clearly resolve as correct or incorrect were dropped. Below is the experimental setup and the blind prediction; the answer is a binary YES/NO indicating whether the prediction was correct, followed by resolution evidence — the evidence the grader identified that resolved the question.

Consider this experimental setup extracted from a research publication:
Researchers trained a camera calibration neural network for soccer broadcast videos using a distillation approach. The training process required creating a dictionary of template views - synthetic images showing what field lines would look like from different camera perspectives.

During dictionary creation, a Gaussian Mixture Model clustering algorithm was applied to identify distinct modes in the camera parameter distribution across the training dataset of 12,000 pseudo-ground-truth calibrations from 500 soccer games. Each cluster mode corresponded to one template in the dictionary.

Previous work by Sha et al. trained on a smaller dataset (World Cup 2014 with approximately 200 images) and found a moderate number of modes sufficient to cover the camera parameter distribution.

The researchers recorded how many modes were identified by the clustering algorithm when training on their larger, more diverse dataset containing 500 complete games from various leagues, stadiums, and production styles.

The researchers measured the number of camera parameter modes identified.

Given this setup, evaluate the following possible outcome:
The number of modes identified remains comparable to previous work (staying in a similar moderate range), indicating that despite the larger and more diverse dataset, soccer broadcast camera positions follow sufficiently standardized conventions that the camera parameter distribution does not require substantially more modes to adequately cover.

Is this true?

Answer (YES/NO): NO